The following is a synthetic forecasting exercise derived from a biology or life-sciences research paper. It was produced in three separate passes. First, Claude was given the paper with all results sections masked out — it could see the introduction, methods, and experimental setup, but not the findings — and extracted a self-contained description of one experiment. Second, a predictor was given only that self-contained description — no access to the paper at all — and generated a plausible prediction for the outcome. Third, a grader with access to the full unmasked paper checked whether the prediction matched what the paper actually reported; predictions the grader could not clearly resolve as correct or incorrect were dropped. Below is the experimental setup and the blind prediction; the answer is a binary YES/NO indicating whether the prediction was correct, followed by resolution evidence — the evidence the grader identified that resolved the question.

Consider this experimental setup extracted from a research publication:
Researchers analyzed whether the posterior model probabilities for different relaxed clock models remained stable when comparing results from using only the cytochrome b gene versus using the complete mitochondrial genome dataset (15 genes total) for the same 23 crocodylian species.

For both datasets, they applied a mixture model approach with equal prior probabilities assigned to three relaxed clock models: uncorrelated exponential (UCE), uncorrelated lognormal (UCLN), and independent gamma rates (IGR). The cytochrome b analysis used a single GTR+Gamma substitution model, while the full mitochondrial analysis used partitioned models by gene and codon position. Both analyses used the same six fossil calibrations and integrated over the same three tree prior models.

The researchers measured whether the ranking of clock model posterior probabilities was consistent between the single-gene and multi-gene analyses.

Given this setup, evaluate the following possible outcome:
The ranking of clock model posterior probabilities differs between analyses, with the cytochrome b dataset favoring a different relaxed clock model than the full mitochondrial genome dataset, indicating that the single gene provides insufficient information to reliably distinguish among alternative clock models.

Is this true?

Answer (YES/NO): NO